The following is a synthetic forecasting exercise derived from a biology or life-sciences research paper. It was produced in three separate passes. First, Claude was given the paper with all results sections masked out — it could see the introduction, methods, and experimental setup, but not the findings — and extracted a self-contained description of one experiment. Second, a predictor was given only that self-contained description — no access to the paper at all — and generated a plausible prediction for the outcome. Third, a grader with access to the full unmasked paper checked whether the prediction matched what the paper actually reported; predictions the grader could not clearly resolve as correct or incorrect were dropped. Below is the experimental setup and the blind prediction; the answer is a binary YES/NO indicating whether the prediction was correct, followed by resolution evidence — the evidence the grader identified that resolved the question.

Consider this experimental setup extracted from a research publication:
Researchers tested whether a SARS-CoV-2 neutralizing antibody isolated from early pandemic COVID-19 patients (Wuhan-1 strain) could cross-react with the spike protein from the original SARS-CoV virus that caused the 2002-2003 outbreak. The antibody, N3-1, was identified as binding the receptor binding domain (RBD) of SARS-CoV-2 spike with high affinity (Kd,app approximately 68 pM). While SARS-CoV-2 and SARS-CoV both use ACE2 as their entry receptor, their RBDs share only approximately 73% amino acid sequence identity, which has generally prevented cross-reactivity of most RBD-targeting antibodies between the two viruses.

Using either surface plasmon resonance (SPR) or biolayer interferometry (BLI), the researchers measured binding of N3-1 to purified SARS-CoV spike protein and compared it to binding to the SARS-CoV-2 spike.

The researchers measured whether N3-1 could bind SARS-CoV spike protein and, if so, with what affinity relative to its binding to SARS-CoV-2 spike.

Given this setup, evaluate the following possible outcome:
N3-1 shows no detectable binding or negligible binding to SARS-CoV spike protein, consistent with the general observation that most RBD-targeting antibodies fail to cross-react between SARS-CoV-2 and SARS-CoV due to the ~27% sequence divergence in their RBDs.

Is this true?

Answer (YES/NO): NO